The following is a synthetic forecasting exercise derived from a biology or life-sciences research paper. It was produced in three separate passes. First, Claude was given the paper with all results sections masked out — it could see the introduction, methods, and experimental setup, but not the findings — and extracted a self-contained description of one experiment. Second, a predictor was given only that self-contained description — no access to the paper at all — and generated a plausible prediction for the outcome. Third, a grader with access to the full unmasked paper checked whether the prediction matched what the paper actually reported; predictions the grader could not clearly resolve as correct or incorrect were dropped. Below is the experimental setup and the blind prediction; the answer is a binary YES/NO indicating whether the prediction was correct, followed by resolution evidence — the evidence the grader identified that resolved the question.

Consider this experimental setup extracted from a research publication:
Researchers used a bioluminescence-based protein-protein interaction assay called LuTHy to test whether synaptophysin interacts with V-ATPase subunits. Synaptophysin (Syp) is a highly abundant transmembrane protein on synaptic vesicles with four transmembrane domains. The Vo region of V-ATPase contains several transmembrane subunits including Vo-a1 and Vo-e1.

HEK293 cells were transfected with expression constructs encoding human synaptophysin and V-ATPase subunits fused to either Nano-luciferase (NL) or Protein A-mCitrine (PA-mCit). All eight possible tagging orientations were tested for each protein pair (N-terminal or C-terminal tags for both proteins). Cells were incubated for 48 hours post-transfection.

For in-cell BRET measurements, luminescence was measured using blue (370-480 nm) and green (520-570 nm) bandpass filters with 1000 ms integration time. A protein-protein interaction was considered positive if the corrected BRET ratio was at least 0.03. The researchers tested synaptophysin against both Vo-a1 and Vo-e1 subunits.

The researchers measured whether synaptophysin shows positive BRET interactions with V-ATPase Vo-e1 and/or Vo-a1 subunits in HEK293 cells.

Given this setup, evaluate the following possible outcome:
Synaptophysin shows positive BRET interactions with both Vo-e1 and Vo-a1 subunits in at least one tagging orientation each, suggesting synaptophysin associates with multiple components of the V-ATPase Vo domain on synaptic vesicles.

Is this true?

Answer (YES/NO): NO